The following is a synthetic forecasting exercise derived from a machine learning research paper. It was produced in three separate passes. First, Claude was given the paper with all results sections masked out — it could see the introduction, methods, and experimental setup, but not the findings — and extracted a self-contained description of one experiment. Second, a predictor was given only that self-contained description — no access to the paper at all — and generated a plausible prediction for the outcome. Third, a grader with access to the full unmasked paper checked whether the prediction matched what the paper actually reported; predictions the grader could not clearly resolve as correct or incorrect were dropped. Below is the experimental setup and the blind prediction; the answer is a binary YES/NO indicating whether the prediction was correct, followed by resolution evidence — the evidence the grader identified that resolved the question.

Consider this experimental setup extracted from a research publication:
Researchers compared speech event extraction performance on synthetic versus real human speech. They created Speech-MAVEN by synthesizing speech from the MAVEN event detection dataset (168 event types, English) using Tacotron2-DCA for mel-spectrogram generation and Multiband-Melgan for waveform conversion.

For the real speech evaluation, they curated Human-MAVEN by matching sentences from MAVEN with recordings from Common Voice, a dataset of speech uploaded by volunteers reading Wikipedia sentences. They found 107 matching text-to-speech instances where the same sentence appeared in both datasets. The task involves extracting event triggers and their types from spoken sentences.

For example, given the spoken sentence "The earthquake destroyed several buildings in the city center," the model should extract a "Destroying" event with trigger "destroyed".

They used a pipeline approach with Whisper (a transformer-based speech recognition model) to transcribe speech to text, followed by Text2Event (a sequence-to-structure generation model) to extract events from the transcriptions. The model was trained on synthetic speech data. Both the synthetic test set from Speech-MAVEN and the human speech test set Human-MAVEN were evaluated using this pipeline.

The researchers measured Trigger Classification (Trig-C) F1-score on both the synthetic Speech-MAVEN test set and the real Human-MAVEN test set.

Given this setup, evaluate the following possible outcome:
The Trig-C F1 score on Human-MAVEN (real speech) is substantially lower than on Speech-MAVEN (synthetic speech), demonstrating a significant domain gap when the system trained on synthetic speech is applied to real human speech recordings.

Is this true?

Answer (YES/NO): NO